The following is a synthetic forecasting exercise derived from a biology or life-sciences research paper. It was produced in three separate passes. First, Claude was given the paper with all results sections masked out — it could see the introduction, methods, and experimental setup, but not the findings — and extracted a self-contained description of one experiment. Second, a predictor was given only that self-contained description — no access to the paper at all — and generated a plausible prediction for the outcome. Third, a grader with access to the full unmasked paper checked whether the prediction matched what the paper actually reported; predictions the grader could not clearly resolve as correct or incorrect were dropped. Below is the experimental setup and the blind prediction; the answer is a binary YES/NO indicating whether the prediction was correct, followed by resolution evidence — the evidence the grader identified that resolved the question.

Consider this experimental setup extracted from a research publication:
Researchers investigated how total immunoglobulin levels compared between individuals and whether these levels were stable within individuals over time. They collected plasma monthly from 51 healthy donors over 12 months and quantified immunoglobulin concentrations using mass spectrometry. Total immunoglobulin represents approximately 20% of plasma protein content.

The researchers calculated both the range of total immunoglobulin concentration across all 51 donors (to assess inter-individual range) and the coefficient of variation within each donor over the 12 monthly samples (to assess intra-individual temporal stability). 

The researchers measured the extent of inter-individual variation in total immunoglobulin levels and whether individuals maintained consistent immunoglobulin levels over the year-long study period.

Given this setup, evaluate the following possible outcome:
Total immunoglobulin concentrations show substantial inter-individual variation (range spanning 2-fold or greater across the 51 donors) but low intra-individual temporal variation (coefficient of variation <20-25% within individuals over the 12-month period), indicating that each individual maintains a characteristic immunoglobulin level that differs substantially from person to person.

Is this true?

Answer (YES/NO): YES